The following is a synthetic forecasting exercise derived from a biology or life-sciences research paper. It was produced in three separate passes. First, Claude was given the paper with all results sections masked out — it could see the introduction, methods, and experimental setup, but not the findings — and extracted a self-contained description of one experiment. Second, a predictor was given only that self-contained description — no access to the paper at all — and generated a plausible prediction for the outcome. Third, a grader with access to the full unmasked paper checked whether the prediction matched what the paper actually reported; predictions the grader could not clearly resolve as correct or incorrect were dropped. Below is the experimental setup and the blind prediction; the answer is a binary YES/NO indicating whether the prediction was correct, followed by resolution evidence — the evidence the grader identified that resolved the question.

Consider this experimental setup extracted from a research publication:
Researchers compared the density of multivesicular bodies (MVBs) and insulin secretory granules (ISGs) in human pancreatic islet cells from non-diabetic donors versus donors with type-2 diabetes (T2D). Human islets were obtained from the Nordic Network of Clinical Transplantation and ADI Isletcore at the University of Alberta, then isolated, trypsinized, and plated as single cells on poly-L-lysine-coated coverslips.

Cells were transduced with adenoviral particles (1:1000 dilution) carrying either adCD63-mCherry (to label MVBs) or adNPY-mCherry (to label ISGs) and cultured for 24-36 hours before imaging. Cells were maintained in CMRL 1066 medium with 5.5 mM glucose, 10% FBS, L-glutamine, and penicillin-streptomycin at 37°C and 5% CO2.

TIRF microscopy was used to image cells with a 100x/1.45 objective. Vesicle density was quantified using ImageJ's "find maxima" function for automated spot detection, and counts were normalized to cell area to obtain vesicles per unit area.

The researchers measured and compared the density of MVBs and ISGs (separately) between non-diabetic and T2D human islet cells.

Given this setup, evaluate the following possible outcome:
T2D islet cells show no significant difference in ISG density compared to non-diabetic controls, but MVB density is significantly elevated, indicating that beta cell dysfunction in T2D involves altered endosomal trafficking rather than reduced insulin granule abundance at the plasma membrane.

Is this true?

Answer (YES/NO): NO